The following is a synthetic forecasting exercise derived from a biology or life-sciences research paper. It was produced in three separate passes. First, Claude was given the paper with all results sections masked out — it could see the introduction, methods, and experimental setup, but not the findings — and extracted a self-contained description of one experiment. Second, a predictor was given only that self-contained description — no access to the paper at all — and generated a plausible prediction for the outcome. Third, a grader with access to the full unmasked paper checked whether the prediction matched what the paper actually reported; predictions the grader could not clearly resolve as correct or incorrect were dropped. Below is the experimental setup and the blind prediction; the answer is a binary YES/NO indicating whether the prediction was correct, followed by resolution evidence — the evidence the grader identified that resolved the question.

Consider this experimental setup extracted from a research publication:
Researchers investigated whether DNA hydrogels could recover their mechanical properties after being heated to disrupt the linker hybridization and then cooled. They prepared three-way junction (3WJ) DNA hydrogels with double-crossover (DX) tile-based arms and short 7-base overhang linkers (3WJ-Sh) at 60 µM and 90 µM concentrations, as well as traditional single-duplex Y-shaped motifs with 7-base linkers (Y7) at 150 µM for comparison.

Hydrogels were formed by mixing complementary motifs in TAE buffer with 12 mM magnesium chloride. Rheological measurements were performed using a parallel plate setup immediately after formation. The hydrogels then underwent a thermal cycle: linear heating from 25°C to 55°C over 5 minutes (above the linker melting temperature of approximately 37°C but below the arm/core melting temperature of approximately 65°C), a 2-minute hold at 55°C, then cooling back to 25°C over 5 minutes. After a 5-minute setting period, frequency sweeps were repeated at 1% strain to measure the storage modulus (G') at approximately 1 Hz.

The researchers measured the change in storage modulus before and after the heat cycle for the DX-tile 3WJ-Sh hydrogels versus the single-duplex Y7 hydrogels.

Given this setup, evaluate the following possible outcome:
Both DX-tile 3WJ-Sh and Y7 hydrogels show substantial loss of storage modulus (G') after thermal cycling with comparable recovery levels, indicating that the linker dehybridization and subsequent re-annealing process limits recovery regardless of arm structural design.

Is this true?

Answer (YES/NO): NO